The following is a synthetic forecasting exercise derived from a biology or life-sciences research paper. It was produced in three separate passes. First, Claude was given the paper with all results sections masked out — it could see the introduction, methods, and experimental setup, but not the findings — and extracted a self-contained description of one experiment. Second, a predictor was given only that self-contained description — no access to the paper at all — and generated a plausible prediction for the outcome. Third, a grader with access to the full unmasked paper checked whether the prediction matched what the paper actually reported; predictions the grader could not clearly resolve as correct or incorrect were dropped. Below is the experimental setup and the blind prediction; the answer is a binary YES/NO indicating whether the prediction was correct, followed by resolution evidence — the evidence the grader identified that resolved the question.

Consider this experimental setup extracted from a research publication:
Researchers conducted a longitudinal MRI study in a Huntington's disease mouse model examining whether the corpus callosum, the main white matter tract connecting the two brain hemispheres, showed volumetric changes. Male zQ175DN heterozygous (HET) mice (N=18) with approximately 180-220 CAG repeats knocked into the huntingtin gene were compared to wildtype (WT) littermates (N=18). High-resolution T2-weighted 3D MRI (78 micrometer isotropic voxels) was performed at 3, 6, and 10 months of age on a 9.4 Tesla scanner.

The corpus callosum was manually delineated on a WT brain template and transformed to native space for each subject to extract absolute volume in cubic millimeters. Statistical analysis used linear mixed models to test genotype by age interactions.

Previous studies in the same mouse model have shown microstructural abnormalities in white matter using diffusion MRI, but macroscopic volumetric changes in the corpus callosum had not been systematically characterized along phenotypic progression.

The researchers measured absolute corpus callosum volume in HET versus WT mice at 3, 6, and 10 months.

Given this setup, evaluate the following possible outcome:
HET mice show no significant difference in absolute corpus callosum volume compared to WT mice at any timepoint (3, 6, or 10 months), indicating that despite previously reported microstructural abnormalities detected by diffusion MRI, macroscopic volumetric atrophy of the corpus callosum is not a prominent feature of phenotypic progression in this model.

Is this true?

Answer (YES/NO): NO